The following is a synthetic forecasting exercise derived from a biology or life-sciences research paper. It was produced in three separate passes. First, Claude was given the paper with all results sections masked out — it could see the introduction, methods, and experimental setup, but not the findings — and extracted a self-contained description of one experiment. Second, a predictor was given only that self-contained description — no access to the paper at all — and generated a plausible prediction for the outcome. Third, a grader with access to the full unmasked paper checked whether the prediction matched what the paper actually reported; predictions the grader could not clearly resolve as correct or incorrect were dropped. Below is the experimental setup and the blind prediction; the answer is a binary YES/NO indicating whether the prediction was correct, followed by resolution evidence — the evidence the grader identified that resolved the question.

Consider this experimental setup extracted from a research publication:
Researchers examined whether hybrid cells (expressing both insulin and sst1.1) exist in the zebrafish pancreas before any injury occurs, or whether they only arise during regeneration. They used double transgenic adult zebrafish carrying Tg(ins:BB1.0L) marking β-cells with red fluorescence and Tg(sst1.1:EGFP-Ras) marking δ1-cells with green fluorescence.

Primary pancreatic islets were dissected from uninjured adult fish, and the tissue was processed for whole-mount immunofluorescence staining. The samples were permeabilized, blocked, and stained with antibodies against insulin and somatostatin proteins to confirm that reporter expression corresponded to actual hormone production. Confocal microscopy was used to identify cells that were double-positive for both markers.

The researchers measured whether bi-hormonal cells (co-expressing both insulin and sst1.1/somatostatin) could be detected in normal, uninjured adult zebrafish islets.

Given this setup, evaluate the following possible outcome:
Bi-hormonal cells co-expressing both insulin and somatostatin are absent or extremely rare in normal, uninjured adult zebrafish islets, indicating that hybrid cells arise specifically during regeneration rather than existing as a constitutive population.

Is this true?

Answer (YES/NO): NO